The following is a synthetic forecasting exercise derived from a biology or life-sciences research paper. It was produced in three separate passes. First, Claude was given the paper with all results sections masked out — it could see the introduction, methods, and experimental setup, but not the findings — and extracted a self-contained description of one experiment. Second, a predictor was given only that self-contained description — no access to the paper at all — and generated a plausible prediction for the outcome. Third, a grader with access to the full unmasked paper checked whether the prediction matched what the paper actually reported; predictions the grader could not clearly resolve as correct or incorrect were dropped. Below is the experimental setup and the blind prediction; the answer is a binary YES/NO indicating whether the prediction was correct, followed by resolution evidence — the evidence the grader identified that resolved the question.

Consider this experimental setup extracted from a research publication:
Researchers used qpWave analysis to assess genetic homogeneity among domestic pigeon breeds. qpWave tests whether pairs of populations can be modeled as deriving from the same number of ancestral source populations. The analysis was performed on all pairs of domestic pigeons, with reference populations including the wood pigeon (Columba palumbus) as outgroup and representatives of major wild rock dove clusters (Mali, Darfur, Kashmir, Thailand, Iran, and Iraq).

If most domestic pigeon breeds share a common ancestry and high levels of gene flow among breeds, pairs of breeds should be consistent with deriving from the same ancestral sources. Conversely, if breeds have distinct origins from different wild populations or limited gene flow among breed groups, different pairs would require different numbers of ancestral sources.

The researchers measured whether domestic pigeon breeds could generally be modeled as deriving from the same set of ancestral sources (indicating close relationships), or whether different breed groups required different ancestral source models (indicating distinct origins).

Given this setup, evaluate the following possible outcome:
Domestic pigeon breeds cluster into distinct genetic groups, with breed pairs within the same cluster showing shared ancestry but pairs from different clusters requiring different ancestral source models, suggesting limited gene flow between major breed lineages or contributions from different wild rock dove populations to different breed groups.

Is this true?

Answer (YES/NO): NO